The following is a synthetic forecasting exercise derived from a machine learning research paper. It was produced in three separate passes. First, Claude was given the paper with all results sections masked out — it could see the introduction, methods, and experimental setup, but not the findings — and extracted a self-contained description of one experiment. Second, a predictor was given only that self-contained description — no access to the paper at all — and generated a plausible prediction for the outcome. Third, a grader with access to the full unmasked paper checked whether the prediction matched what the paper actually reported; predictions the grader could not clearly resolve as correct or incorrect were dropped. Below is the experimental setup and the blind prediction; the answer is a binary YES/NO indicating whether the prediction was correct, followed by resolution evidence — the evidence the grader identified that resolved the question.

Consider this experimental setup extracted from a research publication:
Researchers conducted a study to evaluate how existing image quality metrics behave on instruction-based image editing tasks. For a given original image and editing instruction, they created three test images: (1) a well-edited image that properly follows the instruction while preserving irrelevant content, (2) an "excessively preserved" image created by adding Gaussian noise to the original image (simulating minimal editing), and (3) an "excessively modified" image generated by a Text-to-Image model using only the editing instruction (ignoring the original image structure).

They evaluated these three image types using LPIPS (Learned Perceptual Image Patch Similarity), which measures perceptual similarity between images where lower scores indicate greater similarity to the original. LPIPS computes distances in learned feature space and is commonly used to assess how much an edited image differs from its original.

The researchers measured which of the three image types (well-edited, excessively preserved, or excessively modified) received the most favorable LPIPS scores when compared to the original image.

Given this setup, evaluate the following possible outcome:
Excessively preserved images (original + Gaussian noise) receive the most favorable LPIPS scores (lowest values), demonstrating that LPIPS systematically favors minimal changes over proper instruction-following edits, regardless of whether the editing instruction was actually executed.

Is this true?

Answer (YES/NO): YES